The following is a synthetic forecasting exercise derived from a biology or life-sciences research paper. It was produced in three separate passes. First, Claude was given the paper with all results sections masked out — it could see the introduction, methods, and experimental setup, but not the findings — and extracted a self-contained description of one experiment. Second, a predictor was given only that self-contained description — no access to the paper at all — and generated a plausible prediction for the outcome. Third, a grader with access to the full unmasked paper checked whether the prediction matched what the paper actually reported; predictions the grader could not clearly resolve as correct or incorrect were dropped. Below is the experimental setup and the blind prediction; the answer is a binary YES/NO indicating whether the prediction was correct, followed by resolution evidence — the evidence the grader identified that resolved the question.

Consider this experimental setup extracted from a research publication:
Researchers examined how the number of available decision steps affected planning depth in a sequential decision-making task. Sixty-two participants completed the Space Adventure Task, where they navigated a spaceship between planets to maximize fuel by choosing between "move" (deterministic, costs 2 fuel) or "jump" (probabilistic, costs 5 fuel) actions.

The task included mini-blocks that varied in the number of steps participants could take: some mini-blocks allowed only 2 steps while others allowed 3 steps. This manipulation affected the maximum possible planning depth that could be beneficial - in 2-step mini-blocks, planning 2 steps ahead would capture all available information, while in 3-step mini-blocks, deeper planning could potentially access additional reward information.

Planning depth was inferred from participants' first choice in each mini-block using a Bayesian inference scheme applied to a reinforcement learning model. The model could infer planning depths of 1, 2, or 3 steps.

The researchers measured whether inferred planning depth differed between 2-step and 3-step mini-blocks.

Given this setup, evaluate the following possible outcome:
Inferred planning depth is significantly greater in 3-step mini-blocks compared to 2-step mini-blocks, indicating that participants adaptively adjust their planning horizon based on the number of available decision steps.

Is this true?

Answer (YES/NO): YES